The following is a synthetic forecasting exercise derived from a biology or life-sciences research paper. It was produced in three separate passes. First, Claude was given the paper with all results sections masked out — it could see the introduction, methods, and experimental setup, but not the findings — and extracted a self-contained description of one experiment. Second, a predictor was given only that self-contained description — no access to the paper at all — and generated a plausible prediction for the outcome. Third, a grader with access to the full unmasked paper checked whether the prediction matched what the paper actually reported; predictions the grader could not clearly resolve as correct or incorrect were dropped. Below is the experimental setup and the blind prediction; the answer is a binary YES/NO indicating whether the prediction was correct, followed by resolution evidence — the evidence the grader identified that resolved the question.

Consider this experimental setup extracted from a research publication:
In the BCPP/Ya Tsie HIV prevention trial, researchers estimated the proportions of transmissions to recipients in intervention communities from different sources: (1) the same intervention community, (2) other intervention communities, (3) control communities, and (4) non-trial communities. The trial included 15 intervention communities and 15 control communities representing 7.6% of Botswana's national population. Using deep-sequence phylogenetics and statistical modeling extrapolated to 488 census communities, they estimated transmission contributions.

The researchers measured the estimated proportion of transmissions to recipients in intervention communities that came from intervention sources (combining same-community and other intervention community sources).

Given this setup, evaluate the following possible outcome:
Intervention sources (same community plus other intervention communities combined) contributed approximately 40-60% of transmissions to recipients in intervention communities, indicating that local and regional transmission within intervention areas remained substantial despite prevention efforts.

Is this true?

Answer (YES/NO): NO